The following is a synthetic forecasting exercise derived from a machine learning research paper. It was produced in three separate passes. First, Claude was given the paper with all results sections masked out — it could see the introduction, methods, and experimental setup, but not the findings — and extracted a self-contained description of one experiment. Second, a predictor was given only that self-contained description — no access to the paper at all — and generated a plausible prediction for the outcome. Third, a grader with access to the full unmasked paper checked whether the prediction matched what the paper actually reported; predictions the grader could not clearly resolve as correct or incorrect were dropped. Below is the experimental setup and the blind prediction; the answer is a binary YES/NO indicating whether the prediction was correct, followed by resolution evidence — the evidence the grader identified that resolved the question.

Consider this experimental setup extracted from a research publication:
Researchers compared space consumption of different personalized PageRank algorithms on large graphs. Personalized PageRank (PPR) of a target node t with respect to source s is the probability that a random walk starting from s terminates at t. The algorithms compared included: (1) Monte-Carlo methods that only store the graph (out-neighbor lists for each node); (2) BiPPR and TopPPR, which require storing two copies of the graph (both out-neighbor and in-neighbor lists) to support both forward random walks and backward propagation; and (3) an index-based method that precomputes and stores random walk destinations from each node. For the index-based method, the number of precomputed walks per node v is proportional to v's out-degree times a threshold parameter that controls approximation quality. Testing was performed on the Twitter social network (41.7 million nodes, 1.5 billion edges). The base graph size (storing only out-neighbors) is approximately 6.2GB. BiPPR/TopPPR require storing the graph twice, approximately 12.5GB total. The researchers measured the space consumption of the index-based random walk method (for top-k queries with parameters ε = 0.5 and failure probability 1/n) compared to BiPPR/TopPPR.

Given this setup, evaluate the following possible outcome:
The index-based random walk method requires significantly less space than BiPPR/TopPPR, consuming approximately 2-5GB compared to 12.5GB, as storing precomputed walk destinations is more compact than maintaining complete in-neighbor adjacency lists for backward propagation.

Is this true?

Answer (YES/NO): NO